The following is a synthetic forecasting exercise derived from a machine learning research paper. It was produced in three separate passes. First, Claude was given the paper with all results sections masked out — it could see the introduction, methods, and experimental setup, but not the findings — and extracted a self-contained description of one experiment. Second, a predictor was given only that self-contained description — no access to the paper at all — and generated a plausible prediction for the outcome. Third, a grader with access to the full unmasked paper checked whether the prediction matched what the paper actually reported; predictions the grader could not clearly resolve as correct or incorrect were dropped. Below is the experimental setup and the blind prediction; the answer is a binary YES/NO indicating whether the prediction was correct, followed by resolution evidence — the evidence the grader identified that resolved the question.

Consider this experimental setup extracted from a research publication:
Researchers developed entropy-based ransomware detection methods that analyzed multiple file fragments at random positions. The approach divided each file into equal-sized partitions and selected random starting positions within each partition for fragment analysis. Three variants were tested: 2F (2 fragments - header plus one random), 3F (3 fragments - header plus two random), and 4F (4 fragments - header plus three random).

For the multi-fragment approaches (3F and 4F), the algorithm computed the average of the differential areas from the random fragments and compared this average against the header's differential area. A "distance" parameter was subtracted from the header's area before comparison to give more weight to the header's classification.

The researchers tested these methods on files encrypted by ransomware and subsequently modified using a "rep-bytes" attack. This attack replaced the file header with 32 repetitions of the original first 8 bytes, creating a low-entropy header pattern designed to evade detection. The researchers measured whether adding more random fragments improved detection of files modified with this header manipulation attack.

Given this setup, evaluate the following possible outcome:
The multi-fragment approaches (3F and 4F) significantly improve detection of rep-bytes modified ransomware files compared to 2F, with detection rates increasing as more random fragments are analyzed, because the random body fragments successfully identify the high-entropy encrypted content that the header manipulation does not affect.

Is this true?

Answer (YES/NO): NO